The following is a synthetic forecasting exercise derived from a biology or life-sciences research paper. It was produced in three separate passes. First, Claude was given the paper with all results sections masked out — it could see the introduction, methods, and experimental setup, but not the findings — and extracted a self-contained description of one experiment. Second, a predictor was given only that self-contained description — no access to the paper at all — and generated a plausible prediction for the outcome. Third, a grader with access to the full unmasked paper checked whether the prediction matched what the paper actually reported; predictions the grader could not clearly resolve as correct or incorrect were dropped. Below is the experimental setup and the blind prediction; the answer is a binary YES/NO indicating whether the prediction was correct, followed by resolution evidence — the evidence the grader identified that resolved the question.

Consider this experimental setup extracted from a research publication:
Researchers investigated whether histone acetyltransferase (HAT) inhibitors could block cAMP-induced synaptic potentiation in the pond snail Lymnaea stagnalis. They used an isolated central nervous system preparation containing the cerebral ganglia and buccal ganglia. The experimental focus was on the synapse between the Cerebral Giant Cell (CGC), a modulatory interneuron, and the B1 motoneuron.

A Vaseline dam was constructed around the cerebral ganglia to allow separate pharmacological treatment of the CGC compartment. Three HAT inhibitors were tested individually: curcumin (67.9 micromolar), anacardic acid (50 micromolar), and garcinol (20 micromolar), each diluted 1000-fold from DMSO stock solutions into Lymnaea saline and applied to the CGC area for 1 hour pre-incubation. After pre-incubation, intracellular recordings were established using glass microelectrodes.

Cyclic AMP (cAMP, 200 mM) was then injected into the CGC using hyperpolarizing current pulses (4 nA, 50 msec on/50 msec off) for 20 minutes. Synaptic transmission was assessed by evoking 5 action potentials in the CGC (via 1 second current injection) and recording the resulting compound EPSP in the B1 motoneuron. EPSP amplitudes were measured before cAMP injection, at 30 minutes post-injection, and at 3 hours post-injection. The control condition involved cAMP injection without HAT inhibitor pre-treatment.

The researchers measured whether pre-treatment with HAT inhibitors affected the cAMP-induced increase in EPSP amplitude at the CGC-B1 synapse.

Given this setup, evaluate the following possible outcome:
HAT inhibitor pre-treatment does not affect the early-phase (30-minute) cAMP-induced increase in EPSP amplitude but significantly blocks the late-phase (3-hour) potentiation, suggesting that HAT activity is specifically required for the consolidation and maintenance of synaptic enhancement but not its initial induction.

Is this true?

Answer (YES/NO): NO